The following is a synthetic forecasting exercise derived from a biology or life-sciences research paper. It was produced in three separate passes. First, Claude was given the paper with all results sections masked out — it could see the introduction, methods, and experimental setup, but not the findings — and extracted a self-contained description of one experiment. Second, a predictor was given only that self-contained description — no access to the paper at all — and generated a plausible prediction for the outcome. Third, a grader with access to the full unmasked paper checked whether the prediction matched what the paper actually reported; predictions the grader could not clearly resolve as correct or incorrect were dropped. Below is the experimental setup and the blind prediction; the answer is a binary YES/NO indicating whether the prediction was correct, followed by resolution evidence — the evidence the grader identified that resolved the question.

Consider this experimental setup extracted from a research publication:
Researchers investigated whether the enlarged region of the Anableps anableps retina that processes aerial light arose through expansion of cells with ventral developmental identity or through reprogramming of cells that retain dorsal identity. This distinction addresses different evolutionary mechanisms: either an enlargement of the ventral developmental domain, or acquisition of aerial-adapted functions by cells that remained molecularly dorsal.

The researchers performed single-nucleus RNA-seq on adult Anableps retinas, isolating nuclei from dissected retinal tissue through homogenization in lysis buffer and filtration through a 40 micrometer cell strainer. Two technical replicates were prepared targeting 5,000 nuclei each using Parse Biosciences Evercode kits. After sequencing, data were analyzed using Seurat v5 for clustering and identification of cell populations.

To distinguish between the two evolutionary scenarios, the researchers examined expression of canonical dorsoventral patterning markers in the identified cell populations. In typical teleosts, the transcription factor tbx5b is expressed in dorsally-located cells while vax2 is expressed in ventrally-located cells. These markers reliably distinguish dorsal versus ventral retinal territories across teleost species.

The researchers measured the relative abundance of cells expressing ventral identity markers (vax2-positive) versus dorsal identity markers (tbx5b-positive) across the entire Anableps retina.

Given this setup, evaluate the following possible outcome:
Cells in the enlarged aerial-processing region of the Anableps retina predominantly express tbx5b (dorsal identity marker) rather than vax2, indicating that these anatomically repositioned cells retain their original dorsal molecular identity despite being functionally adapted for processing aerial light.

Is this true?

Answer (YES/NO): NO